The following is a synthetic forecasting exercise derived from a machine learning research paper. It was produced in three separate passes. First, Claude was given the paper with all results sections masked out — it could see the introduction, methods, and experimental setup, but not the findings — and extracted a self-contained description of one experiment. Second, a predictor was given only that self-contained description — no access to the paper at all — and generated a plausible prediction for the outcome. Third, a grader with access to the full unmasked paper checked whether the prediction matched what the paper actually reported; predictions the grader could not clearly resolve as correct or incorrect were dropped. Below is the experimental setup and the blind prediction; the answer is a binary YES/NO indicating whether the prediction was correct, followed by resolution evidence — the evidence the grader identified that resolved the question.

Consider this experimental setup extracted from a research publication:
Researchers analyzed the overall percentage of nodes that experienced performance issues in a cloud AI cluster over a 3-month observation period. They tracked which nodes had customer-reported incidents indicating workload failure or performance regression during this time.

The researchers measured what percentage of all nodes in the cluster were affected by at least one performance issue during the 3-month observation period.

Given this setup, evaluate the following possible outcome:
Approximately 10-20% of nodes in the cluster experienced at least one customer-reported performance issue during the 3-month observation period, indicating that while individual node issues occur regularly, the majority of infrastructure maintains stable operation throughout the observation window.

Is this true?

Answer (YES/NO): NO